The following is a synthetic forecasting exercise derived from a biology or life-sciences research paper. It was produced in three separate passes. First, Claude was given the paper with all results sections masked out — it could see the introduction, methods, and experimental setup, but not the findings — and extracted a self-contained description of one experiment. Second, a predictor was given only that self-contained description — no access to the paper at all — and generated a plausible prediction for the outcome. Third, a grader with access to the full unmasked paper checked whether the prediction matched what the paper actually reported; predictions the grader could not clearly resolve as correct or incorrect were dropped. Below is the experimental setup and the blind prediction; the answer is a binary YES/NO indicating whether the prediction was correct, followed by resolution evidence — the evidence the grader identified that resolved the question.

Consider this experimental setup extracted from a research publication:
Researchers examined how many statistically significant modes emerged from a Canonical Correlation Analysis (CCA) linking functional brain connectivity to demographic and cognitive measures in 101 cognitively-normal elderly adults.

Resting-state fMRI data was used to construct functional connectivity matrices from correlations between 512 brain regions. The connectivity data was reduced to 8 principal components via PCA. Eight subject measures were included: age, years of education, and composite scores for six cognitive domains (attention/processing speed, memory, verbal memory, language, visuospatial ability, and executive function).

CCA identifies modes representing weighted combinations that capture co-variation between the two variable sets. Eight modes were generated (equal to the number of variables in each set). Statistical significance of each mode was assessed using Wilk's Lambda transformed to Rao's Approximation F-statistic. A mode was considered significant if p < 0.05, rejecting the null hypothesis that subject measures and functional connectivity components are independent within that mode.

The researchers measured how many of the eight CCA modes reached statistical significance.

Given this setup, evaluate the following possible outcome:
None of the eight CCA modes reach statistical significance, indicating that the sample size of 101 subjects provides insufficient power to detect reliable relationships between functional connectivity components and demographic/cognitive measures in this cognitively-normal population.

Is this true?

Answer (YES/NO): NO